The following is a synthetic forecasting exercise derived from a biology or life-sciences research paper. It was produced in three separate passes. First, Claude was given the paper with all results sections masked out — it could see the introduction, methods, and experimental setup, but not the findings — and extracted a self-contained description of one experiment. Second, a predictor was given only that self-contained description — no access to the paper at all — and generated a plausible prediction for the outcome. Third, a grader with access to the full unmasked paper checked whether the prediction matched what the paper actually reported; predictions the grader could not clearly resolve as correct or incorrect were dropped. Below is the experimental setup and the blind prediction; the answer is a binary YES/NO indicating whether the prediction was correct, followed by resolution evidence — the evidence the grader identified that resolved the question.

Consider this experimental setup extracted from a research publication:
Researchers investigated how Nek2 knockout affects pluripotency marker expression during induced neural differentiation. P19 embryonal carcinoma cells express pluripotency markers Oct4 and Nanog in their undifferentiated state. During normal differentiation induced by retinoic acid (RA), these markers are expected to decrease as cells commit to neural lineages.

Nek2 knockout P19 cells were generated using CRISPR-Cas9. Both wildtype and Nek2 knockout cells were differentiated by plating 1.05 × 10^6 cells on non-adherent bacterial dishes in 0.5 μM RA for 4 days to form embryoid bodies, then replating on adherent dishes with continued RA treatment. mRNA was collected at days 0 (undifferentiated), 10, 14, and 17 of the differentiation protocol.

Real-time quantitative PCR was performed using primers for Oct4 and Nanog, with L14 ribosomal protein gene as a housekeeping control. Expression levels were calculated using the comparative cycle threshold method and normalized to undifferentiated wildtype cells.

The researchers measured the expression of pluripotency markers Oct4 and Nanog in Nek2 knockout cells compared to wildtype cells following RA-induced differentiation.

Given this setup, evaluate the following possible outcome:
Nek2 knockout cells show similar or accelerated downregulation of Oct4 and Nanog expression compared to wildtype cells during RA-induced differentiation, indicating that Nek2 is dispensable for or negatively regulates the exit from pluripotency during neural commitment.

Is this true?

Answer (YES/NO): NO